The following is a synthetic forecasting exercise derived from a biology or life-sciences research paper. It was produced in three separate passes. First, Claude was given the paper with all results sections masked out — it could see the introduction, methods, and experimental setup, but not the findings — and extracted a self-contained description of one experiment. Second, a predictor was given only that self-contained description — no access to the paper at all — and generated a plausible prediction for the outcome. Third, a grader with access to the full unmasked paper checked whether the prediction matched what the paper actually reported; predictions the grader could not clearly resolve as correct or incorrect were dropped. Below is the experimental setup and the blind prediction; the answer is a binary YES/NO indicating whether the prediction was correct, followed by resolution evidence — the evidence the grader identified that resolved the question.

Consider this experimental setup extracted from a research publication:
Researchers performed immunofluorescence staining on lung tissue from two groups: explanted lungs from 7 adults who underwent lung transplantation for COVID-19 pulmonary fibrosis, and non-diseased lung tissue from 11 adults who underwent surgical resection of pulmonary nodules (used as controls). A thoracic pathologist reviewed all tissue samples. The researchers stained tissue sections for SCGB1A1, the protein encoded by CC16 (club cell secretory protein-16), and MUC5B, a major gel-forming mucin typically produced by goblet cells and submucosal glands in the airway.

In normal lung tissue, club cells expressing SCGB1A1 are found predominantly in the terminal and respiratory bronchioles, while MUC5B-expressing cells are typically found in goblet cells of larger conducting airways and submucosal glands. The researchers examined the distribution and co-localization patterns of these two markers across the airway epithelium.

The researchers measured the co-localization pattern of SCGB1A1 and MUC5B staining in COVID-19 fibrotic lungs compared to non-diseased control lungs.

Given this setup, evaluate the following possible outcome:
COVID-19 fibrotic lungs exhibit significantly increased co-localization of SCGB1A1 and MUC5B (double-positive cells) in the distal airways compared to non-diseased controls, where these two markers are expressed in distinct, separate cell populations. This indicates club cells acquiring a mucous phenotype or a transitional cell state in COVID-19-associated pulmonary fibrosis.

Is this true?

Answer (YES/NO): YES